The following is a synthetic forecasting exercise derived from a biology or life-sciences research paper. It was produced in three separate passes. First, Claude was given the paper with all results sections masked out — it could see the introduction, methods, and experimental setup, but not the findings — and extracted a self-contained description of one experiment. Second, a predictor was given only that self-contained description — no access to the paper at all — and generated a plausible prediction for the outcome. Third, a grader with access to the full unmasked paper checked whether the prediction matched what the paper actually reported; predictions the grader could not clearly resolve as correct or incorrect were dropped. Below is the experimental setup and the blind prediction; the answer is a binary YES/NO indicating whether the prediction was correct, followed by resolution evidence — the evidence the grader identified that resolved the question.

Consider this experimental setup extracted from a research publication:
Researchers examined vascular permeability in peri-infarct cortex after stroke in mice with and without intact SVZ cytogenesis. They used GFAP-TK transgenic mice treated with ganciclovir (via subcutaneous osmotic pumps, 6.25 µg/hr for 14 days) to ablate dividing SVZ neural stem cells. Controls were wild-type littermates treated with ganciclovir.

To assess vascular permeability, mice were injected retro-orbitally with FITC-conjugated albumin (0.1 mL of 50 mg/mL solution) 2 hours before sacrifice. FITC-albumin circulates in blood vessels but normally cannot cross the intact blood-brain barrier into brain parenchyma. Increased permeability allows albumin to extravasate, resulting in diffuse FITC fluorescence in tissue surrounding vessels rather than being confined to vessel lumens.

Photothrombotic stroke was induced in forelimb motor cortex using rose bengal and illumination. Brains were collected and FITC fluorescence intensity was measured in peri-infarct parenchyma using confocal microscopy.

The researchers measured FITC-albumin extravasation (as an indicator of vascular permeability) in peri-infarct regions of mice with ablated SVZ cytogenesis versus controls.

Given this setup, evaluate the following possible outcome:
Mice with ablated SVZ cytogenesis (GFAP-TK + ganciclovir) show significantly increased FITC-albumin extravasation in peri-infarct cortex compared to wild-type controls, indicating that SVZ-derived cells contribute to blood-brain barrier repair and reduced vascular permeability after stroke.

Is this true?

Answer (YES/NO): NO